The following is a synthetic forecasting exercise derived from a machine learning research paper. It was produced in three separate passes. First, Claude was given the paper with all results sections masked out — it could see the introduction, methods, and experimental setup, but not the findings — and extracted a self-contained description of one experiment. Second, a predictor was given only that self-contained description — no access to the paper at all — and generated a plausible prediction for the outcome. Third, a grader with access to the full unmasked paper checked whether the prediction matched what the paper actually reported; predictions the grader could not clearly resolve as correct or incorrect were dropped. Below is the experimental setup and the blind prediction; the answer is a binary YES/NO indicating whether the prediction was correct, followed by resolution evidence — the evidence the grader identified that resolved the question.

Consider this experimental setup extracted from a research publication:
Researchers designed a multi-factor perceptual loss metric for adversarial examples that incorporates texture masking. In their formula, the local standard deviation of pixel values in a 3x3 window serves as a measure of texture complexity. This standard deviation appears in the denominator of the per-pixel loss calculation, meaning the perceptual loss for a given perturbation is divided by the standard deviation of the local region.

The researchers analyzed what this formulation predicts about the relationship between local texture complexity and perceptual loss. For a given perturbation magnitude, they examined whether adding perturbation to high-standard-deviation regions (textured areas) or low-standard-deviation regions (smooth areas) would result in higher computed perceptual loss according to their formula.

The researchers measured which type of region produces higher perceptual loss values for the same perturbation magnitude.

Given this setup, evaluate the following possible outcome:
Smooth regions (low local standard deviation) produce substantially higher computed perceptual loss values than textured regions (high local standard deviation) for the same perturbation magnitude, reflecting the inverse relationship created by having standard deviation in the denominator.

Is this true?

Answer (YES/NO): YES